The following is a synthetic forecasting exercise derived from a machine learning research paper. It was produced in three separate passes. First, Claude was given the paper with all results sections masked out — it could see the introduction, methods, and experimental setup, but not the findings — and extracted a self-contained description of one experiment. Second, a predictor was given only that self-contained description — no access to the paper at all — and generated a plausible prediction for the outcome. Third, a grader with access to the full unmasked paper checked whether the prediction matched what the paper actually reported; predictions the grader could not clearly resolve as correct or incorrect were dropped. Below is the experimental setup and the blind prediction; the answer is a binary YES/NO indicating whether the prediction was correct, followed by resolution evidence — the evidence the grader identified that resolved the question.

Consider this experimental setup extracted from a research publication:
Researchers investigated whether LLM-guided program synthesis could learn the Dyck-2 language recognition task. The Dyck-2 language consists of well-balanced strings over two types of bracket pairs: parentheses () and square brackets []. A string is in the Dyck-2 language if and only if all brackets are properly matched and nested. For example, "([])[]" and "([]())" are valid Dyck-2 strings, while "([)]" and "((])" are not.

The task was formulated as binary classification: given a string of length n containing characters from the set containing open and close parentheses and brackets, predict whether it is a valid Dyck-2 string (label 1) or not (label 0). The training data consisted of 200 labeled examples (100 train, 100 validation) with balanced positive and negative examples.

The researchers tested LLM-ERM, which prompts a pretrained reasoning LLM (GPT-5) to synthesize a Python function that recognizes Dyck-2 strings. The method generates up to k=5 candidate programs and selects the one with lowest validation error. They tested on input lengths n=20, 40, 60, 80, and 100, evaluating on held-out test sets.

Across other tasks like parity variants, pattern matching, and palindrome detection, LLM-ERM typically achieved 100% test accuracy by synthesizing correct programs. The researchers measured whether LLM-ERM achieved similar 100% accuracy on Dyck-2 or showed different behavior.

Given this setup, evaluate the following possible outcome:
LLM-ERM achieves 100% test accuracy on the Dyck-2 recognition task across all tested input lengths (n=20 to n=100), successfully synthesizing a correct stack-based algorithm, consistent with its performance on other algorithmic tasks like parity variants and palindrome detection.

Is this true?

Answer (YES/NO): NO